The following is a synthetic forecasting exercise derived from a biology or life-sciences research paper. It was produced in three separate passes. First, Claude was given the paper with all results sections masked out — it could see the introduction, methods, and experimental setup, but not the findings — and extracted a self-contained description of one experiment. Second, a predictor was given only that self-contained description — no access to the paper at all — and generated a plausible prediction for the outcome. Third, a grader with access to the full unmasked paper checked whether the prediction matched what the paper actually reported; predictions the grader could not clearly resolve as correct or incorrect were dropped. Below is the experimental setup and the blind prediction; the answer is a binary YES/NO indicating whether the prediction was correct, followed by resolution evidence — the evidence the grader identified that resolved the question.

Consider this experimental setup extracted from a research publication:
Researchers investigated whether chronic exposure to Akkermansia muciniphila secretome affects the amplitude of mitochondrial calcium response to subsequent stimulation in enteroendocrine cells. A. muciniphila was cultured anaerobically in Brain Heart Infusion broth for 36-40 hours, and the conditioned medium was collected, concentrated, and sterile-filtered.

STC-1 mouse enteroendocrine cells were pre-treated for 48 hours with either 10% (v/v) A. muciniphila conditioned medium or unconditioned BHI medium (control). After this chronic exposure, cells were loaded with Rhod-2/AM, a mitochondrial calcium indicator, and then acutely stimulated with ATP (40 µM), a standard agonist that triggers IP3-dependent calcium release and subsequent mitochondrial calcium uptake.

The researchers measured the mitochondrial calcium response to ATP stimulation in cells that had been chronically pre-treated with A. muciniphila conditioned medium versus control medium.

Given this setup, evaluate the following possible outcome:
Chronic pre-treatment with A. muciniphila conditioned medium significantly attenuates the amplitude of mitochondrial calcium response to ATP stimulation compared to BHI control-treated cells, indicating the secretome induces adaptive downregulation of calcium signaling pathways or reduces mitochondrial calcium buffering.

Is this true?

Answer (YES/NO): NO